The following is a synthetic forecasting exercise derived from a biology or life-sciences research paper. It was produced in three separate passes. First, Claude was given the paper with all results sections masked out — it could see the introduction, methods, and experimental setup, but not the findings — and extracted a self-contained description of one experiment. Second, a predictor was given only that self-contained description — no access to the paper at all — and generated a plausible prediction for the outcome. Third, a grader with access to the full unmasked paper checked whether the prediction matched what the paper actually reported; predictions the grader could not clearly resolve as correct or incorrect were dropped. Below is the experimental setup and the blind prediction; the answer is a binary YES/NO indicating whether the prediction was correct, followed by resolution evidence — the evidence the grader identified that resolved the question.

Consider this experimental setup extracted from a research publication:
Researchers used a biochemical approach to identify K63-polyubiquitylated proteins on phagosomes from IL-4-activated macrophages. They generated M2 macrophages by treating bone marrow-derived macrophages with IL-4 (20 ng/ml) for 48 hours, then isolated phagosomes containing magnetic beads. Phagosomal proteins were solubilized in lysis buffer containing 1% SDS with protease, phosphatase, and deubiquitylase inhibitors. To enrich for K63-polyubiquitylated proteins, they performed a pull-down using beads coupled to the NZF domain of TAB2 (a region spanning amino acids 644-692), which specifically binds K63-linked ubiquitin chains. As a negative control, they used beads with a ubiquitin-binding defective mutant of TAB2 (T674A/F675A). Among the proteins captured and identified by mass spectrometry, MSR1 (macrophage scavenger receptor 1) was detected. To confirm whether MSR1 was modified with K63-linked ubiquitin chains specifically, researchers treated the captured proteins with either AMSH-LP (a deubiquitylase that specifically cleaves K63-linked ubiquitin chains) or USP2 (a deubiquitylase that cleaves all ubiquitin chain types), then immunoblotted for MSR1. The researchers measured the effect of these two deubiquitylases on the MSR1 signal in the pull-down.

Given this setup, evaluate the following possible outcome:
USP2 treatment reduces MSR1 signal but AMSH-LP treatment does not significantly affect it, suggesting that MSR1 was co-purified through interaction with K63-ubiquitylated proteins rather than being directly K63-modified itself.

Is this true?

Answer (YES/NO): NO